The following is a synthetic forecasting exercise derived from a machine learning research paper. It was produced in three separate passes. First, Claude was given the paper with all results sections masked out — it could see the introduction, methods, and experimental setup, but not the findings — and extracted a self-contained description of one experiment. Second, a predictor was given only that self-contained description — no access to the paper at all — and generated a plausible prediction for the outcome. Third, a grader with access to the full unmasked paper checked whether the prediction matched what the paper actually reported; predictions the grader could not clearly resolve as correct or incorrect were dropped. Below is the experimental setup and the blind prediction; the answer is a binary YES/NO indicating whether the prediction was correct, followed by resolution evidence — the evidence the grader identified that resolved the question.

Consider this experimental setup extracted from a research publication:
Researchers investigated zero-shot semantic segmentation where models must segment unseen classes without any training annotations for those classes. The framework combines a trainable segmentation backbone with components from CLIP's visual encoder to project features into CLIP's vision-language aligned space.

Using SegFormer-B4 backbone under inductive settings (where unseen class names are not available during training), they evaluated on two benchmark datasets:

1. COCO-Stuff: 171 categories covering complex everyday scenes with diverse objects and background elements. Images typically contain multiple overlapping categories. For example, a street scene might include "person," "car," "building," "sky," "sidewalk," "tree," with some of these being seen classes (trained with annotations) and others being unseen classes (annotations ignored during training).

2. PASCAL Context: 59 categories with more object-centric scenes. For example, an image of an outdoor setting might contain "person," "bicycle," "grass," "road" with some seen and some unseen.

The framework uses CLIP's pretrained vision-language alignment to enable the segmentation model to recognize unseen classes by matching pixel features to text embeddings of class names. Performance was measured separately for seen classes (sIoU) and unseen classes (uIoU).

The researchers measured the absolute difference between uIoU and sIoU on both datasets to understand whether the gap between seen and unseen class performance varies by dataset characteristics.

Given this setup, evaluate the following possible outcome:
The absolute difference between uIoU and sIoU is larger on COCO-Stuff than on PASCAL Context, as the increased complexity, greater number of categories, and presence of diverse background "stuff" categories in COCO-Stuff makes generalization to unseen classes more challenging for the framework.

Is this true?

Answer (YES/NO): NO